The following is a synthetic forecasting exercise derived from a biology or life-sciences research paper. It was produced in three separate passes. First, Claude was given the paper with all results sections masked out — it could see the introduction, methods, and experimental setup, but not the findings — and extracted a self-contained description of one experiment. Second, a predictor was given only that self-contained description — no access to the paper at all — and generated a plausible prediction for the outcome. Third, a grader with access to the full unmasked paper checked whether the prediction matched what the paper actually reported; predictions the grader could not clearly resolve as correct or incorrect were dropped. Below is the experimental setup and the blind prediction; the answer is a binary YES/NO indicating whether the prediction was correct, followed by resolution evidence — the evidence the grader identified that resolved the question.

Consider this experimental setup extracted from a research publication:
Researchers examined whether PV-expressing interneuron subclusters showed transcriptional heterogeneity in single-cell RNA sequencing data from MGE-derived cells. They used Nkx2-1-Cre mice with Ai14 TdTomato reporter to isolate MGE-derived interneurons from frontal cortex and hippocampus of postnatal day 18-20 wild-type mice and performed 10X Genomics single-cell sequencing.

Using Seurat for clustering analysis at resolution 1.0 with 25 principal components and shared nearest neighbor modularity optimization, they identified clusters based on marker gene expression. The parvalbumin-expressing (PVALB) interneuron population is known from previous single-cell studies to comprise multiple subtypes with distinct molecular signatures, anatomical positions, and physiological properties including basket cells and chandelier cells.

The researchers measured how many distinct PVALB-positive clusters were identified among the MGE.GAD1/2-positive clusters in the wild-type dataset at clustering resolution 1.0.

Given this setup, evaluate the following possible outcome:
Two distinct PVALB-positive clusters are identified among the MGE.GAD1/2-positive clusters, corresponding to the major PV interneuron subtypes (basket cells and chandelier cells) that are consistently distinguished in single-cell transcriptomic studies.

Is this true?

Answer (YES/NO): YES